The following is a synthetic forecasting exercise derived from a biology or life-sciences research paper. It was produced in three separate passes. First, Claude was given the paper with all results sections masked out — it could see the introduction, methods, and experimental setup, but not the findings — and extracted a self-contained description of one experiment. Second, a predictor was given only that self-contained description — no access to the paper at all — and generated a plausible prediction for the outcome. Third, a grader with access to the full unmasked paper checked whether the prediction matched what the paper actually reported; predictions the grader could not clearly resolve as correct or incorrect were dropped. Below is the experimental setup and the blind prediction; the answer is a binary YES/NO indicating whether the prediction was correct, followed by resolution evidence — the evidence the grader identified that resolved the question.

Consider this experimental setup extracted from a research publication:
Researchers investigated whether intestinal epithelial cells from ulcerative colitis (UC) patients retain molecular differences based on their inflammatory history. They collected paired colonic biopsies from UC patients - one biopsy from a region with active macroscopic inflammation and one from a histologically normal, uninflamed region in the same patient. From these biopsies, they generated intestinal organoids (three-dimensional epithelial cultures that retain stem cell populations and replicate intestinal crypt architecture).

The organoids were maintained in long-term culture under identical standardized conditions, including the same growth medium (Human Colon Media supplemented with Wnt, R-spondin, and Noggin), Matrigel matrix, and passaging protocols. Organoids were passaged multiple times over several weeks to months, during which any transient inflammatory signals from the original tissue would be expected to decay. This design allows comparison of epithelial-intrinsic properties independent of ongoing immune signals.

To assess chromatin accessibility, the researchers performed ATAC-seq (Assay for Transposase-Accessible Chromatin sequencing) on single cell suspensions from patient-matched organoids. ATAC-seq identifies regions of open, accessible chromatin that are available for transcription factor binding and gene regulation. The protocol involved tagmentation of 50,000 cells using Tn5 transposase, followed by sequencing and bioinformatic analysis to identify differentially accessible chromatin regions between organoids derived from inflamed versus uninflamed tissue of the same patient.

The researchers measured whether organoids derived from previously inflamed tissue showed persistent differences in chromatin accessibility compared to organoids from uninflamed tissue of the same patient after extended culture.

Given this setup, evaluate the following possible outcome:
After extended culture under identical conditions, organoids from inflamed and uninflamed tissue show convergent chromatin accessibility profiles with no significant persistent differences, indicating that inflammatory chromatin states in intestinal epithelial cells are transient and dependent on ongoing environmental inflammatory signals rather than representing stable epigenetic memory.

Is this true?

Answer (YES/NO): NO